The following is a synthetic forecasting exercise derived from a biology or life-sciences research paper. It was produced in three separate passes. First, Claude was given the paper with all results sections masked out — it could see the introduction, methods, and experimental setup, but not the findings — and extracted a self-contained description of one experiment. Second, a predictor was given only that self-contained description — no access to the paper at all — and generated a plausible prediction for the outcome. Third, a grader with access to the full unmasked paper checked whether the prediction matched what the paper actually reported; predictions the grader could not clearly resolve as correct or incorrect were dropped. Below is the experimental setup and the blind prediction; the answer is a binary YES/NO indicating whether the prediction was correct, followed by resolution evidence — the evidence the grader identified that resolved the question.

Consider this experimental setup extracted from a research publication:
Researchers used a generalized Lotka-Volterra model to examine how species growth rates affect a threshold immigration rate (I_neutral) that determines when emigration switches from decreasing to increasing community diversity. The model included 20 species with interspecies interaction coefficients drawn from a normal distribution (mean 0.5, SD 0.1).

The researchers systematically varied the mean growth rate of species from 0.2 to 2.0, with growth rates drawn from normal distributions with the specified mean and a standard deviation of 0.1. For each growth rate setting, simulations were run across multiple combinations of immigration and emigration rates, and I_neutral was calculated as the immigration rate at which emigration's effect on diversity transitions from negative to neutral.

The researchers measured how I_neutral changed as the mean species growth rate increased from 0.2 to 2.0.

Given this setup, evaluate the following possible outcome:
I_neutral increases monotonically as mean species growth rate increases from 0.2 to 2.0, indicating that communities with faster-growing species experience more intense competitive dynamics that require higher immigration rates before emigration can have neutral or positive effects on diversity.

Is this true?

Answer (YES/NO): NO